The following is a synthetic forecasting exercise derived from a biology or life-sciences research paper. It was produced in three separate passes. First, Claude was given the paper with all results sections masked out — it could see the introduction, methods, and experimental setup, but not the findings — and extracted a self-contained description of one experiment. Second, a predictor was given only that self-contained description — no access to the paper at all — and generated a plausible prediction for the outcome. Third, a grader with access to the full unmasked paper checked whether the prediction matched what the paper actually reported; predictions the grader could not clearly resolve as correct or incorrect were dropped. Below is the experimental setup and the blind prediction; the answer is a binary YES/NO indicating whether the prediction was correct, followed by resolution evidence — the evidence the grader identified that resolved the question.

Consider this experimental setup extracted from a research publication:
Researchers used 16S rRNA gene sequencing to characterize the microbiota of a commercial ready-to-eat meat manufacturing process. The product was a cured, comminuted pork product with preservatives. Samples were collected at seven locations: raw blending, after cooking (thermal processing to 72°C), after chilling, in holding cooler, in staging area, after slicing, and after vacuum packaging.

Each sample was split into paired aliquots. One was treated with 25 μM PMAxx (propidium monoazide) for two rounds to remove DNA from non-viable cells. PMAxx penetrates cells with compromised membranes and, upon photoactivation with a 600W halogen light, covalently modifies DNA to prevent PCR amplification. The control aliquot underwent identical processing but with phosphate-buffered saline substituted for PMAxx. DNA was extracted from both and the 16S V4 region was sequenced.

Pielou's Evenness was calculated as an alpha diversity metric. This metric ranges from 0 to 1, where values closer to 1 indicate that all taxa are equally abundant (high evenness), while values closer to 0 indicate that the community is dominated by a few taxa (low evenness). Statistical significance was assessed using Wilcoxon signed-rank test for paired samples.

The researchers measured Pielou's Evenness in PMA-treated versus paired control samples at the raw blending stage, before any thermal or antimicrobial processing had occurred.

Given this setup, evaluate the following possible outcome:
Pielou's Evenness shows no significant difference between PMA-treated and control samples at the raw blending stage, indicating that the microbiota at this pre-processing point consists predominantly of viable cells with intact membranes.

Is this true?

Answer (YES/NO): NO